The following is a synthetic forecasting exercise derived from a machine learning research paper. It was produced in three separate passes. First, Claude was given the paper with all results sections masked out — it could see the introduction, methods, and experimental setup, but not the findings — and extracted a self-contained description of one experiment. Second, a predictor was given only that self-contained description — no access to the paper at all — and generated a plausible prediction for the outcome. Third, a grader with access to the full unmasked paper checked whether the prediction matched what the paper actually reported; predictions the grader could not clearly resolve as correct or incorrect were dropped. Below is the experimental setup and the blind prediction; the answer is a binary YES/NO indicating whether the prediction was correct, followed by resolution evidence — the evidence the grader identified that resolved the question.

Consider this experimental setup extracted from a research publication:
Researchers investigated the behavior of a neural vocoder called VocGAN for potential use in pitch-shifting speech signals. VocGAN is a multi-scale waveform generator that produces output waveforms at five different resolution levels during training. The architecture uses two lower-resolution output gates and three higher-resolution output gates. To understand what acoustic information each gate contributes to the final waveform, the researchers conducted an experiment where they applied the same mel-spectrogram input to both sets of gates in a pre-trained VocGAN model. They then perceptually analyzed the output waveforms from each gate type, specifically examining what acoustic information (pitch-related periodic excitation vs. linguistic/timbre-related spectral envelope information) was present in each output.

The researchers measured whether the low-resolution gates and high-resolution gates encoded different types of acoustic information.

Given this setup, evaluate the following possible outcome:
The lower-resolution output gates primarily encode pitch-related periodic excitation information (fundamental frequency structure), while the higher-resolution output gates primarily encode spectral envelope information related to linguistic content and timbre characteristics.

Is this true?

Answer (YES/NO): YES